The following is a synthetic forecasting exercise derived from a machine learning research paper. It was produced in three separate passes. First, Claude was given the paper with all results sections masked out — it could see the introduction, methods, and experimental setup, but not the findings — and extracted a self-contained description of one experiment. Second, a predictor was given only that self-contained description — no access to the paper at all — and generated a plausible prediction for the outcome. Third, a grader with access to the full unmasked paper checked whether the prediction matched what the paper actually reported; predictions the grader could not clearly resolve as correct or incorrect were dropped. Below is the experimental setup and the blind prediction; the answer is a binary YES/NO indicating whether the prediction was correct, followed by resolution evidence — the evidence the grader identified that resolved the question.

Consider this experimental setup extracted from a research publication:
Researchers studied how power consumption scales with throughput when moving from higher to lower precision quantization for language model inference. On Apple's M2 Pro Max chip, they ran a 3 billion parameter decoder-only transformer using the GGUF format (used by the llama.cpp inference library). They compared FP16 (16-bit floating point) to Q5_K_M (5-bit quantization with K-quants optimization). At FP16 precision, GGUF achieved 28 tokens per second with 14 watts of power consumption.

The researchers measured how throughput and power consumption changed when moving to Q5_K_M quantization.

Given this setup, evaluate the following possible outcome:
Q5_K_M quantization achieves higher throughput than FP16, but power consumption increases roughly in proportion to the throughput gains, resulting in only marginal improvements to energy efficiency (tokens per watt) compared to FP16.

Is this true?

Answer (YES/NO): NO